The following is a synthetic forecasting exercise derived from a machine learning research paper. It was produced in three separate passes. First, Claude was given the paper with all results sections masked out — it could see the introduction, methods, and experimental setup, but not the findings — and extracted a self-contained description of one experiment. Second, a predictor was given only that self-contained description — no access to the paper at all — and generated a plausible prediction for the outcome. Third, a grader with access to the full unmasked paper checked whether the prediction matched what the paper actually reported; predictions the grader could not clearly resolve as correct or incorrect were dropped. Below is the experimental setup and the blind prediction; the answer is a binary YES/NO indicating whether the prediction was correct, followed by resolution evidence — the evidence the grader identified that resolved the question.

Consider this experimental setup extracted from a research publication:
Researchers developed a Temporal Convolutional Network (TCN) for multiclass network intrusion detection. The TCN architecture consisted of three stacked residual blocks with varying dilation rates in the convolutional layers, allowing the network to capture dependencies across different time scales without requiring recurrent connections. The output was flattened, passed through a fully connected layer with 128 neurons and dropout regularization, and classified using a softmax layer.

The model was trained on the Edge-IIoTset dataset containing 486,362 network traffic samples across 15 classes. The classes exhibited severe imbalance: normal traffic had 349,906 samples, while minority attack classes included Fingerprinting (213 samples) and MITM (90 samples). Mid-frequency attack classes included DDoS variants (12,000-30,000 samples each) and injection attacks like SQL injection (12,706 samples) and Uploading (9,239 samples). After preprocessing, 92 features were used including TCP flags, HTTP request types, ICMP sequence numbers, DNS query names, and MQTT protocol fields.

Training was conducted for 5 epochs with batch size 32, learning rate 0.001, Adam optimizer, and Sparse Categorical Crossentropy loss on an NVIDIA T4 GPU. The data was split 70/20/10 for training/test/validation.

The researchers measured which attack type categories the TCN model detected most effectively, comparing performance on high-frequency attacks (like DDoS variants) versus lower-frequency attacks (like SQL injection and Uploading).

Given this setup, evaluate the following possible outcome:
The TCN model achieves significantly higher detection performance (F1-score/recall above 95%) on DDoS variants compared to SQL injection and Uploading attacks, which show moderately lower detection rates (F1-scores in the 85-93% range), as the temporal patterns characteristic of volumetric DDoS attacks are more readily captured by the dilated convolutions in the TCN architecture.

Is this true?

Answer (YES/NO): NO